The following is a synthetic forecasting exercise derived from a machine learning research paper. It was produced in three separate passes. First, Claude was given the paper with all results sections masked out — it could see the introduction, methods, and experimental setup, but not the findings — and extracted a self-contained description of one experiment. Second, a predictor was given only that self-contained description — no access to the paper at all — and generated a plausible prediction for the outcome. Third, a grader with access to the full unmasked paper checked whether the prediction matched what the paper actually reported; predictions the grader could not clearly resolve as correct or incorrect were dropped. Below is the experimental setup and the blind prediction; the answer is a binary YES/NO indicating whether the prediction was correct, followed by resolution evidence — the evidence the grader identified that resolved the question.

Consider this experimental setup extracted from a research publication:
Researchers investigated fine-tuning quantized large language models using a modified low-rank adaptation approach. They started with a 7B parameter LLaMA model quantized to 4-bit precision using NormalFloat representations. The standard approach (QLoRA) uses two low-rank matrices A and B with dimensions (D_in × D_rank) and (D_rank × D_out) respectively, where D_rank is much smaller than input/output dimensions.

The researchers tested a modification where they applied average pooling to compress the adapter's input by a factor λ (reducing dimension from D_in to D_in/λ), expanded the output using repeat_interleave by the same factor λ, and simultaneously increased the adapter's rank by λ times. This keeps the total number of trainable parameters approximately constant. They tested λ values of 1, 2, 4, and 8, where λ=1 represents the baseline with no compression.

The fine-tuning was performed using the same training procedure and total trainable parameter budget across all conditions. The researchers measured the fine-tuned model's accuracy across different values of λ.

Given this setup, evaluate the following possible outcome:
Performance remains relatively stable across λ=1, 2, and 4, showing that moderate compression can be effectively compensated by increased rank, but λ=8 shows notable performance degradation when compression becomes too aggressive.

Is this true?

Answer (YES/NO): NO